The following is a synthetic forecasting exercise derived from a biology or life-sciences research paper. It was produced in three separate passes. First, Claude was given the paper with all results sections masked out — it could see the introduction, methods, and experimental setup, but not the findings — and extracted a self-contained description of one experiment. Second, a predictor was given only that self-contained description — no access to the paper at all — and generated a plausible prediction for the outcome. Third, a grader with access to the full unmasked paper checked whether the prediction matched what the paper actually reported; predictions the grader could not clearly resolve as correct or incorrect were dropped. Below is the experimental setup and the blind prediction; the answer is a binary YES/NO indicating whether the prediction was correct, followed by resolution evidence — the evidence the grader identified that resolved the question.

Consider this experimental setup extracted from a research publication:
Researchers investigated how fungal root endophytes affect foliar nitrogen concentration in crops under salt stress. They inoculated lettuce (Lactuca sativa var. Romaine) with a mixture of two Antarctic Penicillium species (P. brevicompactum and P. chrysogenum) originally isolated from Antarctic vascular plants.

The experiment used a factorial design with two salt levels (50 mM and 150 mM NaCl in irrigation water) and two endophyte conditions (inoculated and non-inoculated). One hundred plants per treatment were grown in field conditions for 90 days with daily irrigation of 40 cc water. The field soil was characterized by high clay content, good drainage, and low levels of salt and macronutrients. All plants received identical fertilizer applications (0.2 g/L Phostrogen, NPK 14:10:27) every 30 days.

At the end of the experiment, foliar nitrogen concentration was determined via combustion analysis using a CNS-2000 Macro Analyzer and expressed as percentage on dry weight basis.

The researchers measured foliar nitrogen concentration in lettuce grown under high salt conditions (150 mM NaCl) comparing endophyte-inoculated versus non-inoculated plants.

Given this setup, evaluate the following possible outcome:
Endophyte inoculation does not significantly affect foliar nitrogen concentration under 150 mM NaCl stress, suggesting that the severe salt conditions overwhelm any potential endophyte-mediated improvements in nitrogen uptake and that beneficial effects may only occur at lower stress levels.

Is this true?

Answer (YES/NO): NO